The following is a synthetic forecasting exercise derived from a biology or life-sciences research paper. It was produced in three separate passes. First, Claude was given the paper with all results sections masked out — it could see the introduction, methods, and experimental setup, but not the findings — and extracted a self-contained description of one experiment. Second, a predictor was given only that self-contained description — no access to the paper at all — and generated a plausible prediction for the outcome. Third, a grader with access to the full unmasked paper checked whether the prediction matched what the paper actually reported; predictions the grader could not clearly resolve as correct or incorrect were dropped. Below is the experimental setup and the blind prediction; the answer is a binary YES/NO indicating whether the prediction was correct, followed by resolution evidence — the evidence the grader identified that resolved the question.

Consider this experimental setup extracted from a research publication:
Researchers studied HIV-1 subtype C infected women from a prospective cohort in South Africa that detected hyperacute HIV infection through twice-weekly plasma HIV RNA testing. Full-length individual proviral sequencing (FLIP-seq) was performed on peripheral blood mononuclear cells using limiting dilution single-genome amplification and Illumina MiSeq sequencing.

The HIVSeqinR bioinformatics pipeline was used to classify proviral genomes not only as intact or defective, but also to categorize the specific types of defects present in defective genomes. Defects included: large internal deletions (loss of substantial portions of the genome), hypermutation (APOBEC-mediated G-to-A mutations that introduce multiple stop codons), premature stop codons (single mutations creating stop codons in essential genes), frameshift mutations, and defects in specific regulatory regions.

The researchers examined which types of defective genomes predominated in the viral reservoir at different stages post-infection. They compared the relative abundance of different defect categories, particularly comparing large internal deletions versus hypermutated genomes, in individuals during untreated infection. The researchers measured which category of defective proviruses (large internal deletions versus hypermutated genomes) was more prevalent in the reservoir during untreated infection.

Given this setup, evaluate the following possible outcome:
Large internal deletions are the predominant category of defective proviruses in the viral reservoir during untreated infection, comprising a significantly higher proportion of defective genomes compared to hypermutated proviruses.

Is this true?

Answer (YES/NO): YES